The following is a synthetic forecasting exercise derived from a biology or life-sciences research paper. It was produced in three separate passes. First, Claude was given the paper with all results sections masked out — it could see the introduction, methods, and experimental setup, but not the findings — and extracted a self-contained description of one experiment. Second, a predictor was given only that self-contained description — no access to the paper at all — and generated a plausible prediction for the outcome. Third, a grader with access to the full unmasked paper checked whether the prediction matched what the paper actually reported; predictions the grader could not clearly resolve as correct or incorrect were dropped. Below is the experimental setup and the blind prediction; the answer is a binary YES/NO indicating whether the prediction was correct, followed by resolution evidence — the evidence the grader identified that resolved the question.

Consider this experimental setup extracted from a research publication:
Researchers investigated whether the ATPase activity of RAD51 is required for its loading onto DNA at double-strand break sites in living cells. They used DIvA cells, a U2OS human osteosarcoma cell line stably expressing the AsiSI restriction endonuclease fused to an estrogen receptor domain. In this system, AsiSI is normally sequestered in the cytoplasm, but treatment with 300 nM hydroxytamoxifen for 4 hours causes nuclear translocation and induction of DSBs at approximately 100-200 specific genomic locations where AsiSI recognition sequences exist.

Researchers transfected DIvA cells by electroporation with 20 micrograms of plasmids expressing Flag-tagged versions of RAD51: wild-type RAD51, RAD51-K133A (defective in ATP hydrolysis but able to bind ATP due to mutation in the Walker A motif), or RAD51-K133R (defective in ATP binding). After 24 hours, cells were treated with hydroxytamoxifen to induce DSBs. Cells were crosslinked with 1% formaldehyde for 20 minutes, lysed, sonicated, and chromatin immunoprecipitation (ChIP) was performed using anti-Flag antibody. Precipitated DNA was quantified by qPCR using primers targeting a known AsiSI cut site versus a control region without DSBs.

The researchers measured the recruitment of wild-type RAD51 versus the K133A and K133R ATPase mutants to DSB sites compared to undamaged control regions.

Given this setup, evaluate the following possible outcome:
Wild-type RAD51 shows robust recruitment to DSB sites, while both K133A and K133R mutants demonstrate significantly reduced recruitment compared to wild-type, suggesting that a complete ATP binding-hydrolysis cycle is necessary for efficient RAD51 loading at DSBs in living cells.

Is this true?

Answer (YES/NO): YES